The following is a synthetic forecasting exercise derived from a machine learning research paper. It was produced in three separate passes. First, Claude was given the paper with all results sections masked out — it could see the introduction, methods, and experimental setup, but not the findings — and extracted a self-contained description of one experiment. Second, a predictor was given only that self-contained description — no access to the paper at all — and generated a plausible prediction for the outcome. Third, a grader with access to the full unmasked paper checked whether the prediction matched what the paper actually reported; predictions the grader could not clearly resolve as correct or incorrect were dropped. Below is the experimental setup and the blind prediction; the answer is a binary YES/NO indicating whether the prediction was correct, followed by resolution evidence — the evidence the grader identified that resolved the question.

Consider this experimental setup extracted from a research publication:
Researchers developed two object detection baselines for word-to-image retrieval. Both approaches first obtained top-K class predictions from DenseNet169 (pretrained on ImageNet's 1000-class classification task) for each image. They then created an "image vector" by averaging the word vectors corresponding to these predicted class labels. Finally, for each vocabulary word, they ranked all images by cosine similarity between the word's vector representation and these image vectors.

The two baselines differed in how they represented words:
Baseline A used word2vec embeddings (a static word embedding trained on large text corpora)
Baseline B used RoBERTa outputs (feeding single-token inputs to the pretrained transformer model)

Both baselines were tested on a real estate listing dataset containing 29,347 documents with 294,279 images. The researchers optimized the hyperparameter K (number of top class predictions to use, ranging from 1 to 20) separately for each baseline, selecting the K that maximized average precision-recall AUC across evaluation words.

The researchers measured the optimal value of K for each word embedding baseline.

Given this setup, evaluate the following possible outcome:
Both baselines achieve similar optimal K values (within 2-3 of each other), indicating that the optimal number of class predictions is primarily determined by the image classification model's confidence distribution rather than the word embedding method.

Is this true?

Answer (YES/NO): YES